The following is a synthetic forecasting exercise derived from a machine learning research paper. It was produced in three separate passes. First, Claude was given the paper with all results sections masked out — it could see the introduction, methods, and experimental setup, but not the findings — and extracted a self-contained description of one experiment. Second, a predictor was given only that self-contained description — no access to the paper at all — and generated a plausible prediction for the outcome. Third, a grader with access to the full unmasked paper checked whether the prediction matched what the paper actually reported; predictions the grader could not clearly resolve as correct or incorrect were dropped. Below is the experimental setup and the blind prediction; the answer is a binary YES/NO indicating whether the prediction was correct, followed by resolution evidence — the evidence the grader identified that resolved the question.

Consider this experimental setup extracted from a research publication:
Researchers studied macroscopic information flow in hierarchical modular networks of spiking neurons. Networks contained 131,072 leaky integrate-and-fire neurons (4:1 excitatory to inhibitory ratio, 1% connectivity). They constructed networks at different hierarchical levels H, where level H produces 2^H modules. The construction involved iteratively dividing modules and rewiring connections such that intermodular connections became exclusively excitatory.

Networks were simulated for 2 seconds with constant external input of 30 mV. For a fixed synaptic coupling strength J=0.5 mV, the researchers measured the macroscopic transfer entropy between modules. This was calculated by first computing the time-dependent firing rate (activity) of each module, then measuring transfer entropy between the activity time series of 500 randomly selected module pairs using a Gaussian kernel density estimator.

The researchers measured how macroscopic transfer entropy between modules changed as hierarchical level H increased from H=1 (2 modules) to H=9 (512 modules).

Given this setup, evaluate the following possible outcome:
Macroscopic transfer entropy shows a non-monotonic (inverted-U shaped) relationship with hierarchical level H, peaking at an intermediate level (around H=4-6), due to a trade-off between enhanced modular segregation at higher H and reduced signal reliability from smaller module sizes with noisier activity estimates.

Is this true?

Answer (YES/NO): YES